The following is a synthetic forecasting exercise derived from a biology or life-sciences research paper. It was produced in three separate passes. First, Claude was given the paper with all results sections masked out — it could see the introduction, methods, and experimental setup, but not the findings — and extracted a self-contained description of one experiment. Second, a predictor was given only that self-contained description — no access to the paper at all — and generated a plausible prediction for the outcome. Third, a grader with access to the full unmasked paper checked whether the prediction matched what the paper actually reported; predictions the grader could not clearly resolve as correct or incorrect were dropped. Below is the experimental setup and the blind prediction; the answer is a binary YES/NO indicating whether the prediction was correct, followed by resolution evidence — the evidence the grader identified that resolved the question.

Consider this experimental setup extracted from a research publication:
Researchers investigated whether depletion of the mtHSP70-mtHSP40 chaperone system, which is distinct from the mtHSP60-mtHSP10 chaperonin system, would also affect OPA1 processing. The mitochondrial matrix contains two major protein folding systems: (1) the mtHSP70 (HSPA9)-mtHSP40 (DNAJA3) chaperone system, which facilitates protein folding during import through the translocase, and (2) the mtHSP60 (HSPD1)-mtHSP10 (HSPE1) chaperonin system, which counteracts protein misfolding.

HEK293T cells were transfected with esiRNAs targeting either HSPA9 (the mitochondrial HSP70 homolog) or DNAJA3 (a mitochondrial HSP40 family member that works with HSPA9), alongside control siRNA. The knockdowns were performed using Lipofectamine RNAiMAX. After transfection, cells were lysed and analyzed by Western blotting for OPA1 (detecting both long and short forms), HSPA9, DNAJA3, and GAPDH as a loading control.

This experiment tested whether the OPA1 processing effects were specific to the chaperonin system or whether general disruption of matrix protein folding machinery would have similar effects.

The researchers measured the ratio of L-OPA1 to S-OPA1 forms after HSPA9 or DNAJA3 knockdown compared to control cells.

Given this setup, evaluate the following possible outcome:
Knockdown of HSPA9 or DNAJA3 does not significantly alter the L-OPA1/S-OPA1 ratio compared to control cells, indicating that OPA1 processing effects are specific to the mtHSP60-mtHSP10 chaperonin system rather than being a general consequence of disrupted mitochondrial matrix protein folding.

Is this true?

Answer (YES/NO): NO